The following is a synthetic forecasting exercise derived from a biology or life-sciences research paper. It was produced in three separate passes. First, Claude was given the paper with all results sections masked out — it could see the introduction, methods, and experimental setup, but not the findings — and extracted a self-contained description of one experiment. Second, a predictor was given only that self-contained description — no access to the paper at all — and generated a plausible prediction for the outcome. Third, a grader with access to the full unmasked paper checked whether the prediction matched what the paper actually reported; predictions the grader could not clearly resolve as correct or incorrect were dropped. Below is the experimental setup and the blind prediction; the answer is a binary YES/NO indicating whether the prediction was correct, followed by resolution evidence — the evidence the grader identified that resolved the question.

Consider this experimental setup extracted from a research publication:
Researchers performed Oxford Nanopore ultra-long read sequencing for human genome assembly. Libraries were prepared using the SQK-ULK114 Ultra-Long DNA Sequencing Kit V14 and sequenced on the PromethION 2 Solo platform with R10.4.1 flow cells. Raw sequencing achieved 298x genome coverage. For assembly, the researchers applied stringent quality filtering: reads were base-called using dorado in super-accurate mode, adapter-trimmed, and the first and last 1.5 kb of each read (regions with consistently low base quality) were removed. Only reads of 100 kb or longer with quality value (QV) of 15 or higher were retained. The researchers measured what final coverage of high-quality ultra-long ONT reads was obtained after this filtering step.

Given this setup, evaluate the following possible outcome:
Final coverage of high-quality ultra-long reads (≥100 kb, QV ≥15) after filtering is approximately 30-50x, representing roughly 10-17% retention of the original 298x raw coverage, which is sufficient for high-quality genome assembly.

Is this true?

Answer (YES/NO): NO